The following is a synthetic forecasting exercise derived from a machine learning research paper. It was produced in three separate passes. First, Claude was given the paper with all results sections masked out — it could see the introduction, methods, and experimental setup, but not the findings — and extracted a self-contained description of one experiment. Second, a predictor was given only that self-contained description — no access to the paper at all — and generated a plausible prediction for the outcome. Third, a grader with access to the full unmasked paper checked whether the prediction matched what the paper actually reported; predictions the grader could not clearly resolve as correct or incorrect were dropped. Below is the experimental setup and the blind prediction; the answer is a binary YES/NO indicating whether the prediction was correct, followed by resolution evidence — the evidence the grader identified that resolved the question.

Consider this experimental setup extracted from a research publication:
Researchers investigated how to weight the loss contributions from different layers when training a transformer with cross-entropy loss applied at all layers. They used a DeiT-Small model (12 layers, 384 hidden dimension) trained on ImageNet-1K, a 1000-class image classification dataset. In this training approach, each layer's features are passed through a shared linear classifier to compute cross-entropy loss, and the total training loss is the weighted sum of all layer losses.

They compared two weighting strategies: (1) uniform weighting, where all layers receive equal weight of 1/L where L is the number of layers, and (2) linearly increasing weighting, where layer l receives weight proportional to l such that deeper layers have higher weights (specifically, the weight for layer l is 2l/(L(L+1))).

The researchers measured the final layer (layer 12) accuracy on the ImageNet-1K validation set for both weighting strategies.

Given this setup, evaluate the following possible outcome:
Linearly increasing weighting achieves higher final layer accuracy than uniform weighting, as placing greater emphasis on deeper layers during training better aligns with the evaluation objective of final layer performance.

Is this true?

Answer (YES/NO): YES